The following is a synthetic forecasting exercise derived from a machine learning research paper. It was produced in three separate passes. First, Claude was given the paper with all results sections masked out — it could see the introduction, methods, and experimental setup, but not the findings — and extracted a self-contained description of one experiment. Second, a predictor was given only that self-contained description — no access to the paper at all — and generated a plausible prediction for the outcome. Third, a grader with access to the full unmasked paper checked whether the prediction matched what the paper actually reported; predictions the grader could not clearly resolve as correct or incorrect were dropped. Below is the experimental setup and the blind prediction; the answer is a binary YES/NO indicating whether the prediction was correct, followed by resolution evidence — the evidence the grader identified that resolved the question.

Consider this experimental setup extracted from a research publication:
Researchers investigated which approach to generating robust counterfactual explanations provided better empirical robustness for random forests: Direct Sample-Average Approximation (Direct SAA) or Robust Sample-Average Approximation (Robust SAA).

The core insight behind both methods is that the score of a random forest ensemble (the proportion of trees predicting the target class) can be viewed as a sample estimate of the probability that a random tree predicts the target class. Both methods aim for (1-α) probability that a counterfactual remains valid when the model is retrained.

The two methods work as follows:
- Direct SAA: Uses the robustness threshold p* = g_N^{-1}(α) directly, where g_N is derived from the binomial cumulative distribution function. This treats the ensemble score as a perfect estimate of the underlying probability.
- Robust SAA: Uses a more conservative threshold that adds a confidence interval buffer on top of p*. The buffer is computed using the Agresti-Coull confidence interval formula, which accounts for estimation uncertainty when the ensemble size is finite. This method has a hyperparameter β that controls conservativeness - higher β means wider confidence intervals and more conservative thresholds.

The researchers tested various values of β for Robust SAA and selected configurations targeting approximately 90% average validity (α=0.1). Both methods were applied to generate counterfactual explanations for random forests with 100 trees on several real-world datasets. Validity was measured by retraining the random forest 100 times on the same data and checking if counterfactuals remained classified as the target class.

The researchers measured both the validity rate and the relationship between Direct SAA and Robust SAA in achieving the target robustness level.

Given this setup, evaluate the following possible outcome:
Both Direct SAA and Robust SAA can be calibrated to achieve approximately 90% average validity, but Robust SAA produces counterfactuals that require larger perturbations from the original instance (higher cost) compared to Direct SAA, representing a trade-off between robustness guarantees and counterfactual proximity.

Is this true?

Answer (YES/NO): YES